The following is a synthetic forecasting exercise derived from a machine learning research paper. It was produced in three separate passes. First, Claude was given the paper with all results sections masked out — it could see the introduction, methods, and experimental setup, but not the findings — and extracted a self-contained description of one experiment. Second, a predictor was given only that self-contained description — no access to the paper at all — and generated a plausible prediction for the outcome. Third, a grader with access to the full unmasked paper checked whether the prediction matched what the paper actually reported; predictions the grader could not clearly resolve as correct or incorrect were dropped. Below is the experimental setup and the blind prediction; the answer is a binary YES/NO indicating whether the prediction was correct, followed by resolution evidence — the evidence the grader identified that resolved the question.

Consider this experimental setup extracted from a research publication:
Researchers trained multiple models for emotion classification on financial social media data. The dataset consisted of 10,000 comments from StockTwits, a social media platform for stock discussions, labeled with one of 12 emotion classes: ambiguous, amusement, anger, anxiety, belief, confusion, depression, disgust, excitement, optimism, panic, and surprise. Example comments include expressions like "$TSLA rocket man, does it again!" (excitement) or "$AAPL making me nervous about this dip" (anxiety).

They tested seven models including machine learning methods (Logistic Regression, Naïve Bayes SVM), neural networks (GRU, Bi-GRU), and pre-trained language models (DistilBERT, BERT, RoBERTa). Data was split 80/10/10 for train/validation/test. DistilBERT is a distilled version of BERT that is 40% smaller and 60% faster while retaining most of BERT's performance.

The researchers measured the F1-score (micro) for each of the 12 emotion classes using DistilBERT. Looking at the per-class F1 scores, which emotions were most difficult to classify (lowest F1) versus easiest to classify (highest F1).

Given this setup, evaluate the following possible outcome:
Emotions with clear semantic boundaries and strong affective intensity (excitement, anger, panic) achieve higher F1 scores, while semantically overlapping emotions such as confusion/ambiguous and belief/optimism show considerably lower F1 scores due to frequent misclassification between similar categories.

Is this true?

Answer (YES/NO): NO